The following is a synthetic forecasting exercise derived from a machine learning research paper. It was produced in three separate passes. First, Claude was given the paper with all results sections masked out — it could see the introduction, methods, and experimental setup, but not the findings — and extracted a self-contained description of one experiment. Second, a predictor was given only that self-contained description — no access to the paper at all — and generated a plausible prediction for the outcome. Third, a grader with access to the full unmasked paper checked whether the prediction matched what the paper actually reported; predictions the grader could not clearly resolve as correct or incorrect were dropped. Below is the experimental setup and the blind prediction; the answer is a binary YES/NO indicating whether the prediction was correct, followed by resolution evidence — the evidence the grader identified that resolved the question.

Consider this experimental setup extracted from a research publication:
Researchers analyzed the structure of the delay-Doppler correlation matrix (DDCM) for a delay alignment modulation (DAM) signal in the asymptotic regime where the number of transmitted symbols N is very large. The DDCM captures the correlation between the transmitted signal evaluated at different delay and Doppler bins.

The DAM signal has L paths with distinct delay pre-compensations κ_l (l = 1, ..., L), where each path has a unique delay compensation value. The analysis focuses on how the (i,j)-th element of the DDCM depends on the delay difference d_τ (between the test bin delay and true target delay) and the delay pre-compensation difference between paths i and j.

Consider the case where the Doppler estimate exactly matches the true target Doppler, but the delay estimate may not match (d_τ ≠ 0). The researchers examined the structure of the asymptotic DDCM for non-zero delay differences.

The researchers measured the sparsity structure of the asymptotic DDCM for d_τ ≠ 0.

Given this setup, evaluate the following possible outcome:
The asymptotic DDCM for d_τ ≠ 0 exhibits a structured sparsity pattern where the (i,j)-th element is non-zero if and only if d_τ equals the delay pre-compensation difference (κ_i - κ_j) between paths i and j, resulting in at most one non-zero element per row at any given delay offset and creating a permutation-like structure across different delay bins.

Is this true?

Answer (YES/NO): YES